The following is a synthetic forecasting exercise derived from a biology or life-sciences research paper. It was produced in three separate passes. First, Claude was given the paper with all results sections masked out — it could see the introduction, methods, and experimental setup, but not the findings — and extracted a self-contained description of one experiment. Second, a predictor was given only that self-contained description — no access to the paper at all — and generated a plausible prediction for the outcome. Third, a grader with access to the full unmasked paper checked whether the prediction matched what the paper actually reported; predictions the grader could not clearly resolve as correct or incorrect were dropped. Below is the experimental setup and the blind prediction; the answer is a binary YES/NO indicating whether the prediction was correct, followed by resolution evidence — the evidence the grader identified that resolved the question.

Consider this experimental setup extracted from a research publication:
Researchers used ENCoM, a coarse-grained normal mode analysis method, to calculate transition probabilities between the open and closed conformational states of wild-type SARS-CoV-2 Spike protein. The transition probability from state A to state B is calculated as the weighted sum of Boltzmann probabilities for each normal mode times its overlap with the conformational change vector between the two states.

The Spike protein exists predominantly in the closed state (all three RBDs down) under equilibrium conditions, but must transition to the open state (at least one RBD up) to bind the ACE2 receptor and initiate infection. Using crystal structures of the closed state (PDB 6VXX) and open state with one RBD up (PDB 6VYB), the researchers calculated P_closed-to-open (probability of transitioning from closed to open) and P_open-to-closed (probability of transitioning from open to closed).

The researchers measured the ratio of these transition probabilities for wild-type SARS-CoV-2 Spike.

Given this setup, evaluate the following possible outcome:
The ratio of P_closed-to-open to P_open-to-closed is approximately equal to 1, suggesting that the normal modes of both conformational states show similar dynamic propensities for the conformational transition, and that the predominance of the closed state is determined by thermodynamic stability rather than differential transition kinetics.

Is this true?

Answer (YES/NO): NO